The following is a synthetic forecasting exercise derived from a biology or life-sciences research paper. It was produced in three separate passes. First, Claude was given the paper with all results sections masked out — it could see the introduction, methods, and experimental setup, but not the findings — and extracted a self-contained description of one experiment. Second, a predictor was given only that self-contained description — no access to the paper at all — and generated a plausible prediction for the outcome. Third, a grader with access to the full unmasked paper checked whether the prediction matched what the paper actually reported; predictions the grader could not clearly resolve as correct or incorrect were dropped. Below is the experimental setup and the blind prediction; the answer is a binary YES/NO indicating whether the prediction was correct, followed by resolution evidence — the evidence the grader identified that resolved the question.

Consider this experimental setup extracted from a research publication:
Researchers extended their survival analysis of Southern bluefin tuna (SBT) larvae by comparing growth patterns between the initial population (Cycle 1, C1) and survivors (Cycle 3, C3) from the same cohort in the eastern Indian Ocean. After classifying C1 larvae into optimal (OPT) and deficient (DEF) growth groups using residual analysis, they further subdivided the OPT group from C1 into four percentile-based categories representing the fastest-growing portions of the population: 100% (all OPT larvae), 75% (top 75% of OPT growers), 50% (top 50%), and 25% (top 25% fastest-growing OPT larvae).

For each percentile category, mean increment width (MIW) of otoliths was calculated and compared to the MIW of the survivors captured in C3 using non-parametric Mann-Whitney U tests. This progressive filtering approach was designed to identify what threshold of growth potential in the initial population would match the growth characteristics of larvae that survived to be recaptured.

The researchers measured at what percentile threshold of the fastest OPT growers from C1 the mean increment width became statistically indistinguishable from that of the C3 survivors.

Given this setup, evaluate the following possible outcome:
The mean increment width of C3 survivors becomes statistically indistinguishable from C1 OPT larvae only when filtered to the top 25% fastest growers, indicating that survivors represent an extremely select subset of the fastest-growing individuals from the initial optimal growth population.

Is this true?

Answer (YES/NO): NO